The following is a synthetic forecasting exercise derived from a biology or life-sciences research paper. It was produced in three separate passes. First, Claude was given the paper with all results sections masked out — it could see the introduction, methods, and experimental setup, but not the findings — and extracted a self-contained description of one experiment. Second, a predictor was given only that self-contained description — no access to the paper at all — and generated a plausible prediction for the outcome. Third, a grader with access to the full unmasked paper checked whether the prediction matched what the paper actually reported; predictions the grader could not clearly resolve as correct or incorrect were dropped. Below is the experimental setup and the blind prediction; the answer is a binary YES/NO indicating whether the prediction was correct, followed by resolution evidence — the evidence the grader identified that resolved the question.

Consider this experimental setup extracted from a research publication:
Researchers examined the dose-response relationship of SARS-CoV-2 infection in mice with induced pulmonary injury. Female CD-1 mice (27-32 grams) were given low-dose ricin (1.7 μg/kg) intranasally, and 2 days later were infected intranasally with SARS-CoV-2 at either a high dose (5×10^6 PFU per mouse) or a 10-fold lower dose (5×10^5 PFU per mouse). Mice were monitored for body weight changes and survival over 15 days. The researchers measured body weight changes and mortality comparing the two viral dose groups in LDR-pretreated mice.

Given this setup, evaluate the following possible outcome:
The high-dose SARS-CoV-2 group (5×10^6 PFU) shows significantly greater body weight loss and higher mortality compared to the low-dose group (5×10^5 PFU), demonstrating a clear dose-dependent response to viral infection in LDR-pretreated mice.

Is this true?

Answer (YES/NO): YES